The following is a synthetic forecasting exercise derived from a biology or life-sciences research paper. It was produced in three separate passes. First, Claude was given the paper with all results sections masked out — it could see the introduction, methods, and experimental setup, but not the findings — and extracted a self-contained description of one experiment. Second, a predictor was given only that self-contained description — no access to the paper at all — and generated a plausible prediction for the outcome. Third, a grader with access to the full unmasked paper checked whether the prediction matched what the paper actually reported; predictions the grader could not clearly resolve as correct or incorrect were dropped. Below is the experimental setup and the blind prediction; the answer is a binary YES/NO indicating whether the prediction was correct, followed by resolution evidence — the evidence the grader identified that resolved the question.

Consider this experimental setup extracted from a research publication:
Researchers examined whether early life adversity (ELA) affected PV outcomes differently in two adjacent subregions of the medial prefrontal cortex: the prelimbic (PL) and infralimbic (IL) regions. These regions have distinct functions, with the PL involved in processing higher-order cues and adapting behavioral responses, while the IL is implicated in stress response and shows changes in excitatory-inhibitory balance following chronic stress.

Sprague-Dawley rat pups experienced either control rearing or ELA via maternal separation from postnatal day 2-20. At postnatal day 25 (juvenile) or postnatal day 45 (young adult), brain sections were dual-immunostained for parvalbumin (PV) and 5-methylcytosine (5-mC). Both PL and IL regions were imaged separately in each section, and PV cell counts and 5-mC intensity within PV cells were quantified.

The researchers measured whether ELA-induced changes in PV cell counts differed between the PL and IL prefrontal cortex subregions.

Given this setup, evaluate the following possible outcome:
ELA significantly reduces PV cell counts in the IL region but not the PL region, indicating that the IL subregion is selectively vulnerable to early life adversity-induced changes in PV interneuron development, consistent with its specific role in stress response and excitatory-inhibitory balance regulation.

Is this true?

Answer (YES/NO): NO